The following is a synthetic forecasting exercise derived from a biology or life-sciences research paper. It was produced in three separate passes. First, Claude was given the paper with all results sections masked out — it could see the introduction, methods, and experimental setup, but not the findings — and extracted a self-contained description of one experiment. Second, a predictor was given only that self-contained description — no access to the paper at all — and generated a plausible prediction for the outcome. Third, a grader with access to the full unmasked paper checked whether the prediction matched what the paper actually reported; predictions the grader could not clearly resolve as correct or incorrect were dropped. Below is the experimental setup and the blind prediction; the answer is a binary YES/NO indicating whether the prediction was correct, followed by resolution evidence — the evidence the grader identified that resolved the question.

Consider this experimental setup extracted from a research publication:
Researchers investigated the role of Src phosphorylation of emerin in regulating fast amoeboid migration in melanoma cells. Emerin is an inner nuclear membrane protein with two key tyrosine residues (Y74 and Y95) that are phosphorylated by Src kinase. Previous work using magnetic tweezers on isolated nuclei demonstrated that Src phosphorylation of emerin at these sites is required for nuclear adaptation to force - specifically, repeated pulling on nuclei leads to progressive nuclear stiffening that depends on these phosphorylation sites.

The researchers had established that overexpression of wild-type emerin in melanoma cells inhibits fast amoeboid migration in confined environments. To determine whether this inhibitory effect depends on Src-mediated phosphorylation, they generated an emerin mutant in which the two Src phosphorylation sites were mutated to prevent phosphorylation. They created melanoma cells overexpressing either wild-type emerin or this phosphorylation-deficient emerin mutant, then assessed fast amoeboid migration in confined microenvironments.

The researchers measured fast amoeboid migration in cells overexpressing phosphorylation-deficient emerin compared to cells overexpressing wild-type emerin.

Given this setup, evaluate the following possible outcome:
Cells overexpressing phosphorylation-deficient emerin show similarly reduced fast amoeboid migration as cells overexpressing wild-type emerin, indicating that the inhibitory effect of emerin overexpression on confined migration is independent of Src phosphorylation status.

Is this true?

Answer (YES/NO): NO